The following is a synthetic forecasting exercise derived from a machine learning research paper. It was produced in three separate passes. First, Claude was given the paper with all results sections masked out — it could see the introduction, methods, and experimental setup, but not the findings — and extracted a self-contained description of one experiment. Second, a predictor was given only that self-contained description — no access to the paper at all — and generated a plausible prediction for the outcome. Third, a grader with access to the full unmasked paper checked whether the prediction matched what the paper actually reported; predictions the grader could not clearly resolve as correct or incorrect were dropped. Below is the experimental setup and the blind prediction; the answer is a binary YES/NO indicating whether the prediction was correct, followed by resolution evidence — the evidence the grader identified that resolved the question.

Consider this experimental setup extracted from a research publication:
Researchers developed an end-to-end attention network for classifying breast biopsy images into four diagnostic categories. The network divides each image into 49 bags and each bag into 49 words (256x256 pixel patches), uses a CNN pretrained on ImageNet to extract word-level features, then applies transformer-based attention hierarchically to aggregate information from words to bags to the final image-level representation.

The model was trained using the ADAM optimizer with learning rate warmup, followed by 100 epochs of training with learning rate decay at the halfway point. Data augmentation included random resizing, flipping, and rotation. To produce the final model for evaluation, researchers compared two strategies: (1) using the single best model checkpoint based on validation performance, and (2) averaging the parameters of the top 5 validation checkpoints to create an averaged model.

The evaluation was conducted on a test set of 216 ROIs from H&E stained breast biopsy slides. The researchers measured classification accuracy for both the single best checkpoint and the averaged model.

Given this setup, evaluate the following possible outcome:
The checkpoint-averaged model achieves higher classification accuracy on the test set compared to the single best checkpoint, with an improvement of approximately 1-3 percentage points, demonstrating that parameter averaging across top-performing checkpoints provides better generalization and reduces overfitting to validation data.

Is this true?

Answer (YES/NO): YES